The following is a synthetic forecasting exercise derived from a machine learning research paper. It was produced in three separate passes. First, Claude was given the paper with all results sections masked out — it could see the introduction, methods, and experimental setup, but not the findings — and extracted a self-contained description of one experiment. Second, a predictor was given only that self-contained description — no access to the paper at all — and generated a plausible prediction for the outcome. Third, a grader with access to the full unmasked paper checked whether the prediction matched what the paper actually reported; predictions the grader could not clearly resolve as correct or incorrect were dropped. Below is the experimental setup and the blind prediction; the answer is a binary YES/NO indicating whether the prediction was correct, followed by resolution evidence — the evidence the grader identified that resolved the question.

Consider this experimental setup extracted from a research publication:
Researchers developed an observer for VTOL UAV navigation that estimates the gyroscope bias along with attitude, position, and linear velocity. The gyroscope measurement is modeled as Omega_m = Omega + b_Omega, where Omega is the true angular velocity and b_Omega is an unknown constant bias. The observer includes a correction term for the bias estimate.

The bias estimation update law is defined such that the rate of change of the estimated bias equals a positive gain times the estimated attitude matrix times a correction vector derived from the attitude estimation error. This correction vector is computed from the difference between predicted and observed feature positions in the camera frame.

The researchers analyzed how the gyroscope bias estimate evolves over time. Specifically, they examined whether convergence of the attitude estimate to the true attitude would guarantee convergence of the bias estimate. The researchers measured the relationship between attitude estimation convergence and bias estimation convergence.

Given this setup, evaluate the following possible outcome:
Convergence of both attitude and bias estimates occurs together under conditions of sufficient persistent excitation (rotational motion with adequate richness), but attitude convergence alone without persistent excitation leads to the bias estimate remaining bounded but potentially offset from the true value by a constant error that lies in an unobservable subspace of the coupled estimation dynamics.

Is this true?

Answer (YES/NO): NO